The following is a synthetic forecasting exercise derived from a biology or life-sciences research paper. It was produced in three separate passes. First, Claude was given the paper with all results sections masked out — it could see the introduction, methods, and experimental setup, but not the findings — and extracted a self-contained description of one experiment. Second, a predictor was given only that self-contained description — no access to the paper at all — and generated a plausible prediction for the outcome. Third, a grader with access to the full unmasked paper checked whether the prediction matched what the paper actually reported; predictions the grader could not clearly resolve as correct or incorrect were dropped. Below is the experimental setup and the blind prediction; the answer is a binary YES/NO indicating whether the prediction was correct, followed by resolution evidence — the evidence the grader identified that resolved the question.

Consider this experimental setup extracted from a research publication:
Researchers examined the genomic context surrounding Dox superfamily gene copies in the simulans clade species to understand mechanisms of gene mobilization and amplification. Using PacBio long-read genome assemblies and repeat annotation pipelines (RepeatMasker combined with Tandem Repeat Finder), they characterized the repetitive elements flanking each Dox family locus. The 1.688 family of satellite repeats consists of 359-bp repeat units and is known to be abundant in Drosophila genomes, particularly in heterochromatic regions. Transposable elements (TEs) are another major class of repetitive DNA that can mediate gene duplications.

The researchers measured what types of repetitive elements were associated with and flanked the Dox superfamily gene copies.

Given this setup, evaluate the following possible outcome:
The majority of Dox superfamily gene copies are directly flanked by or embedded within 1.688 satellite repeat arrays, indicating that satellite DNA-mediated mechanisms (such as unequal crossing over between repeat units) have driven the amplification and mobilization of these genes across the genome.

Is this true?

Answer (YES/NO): YES